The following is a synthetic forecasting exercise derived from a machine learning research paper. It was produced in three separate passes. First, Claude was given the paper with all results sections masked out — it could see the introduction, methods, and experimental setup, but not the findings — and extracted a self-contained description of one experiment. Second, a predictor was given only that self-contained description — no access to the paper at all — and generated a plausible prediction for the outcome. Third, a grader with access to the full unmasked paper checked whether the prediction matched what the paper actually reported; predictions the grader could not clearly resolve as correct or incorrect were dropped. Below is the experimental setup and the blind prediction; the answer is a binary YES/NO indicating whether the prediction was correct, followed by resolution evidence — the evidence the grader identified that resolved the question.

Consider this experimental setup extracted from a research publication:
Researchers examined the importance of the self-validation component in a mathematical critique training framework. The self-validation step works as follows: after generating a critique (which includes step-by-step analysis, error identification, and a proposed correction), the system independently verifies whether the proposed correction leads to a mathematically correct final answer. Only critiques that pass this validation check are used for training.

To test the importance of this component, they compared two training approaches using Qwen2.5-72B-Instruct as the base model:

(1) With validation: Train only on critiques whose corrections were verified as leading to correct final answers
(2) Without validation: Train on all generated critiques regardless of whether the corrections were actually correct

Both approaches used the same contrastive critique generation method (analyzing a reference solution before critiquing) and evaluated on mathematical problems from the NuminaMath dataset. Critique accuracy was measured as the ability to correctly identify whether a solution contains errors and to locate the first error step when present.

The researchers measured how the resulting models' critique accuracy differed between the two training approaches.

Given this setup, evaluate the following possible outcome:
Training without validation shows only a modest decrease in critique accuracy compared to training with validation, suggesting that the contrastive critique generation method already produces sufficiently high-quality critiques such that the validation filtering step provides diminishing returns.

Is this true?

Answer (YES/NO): NO